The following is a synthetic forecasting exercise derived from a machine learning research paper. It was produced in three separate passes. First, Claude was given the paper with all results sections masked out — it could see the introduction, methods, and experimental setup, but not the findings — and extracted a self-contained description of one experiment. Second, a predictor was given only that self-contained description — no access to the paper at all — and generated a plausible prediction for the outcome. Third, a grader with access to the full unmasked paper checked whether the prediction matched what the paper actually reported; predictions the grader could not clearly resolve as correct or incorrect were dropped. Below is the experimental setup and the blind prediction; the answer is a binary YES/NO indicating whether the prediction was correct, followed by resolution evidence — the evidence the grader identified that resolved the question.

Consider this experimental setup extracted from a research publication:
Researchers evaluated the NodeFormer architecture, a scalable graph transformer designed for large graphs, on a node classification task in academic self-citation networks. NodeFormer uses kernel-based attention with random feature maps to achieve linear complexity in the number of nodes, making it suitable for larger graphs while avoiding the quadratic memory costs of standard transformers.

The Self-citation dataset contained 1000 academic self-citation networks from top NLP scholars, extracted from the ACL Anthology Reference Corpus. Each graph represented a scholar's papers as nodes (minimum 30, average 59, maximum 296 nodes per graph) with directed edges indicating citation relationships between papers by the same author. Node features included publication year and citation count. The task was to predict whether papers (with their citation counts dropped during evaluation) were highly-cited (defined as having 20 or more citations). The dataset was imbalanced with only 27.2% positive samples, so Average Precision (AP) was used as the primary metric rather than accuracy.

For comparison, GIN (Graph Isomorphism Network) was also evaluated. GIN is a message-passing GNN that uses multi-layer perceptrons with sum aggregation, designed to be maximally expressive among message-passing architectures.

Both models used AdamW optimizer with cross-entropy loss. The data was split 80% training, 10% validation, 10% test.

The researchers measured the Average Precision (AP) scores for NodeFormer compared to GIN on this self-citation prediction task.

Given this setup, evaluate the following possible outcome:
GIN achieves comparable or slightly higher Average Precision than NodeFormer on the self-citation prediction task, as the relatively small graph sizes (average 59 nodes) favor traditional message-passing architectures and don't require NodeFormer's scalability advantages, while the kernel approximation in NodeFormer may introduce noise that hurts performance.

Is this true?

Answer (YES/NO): NO